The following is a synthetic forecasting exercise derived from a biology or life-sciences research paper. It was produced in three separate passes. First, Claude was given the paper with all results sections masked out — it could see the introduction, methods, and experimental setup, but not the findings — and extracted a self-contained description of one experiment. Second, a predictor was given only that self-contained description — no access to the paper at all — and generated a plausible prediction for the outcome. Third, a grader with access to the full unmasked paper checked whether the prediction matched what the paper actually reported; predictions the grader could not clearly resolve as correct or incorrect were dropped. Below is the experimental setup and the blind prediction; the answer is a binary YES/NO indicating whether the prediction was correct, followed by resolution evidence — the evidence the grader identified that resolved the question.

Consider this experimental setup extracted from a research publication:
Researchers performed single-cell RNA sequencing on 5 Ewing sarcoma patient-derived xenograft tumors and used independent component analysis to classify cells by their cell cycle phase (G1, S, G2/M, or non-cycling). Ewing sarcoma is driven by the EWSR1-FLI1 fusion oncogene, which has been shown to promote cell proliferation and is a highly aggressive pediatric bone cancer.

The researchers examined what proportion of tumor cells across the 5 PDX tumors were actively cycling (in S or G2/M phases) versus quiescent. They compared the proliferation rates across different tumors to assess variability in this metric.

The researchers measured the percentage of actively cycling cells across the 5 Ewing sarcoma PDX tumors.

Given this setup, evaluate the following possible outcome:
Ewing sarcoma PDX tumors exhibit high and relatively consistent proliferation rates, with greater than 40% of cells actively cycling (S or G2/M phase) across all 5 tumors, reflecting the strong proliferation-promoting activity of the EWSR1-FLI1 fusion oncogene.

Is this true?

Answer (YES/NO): NO